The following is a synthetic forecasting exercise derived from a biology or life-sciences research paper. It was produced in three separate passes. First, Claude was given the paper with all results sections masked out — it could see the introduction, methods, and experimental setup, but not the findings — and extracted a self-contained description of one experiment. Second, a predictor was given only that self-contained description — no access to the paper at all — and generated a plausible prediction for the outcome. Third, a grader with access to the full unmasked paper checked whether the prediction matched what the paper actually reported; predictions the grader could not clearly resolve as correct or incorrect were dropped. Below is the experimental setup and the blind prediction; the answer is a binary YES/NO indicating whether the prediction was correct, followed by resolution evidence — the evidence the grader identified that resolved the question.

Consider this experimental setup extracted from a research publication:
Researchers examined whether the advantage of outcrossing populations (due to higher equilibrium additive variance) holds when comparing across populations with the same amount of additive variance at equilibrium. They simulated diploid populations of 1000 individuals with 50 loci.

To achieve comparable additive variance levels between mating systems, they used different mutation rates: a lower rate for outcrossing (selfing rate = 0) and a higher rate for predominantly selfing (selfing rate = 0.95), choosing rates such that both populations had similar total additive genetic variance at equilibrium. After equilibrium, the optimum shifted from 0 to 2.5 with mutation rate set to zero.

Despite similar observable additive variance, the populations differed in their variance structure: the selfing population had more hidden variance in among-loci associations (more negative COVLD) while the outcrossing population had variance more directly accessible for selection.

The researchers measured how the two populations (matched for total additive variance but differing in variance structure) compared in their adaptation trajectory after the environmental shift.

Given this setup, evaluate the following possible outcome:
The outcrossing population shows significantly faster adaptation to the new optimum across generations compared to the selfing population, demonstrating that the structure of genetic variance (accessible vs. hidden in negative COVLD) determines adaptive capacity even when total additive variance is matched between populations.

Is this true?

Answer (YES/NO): NO